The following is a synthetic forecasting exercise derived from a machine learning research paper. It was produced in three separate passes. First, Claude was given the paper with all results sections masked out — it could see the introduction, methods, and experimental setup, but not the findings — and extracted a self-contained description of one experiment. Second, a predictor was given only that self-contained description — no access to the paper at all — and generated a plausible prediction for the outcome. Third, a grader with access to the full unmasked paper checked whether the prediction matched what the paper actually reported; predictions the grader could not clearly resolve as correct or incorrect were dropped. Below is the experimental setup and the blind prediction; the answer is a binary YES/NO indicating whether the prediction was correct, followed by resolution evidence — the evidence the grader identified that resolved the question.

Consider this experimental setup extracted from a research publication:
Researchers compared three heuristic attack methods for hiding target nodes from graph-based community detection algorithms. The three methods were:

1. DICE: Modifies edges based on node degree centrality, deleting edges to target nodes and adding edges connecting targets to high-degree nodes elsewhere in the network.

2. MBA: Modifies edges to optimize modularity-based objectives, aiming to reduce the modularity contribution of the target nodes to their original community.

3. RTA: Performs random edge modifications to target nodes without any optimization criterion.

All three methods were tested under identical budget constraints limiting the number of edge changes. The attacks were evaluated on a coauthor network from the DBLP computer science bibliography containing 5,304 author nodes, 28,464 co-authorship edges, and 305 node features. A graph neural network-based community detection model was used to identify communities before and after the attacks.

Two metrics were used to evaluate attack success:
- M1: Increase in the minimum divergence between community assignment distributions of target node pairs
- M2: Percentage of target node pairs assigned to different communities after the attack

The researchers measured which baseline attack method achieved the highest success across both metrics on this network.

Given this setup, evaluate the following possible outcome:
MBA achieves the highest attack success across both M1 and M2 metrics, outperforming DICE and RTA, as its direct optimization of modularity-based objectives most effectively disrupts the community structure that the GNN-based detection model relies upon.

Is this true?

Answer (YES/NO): YES